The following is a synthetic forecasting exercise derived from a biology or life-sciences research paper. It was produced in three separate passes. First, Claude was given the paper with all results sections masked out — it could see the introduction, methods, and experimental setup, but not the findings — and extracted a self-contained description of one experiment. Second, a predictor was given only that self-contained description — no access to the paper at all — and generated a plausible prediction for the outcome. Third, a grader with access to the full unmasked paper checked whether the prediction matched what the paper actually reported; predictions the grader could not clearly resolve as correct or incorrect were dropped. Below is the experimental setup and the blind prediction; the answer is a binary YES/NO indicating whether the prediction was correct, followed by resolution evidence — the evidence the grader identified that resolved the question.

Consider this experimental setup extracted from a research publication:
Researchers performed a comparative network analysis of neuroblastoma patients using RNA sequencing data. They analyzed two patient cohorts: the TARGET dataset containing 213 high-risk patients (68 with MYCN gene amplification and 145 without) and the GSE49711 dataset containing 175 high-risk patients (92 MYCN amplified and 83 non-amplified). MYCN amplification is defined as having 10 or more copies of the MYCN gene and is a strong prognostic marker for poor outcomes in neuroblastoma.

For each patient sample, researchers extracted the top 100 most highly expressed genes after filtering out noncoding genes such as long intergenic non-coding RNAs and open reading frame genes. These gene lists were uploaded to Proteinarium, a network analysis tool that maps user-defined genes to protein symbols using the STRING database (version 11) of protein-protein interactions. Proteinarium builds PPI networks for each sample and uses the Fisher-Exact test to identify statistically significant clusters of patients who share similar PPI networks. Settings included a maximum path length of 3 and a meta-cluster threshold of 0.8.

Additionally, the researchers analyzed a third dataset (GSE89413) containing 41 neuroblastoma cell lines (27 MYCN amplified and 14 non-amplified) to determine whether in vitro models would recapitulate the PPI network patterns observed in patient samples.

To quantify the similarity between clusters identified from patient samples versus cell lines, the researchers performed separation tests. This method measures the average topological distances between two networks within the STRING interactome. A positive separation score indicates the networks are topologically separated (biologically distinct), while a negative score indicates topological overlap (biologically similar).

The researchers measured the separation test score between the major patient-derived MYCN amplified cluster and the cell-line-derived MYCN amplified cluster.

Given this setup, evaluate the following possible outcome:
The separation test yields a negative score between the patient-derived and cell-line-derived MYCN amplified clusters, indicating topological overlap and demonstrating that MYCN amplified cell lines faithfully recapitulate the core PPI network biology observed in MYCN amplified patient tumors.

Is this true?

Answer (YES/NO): YES